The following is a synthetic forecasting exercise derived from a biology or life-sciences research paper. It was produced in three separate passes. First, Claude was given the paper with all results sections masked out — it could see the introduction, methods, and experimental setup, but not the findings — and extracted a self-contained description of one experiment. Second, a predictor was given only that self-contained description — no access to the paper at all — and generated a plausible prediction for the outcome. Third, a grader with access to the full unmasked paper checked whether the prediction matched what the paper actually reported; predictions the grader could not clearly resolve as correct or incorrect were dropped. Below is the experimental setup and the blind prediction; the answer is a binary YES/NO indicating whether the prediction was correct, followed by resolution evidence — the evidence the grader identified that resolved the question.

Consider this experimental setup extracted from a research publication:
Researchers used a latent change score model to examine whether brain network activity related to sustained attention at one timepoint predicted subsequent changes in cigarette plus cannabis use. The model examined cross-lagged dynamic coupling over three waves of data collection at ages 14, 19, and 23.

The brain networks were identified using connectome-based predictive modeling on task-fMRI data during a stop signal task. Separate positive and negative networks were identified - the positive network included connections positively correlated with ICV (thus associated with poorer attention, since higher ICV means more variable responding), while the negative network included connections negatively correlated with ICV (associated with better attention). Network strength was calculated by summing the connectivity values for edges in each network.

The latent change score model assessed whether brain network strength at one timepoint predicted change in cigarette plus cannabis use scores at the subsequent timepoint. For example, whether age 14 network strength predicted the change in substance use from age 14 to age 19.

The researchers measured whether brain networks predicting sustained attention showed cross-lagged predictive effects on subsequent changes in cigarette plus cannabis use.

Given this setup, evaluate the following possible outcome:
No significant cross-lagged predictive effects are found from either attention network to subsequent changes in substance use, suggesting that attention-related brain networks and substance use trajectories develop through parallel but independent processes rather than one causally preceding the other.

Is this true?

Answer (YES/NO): NO